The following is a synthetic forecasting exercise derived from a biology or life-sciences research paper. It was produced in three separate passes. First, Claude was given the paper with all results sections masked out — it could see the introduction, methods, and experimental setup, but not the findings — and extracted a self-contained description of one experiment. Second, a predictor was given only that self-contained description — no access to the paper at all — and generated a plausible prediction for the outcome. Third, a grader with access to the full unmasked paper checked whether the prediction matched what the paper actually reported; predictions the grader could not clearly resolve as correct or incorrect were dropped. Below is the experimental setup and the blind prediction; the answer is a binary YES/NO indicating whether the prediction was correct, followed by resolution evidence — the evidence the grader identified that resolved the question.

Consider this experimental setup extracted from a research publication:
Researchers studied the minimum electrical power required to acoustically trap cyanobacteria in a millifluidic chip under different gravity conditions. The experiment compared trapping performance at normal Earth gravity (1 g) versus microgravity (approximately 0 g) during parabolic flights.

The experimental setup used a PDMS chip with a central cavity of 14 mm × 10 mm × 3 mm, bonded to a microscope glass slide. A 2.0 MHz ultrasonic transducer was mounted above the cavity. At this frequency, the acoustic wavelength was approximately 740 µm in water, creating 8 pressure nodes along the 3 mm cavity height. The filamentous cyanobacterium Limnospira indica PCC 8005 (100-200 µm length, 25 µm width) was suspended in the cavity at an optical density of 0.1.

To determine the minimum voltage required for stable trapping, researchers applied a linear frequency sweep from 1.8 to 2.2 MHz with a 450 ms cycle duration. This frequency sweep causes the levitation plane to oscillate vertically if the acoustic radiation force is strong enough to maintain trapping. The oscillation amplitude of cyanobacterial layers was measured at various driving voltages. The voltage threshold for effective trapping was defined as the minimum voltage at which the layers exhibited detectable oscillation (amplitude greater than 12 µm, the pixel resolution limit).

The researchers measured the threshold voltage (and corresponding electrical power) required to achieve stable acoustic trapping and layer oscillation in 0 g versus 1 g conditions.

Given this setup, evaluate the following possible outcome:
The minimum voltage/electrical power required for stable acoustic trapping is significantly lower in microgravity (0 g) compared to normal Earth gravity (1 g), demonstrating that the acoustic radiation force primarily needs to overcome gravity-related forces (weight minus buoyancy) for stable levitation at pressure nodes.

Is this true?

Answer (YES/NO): YES